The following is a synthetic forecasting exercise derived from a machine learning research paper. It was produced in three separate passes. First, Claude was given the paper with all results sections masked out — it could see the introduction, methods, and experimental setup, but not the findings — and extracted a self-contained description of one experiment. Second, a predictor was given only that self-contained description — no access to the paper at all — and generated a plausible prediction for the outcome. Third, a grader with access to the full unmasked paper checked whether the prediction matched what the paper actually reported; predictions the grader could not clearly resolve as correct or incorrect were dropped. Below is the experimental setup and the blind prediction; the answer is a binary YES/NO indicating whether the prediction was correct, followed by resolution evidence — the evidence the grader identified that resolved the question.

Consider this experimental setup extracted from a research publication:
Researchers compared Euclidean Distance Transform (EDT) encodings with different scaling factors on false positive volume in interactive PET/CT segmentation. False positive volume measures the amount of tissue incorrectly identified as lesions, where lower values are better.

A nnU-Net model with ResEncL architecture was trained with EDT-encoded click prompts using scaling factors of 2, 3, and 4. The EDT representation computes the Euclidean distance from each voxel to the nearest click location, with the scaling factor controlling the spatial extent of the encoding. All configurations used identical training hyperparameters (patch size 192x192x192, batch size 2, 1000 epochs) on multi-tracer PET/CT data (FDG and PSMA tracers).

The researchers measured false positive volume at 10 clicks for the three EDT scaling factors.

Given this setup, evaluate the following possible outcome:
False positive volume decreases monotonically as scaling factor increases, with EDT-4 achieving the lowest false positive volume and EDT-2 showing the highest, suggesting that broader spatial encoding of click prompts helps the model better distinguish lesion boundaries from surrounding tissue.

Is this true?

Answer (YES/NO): NO